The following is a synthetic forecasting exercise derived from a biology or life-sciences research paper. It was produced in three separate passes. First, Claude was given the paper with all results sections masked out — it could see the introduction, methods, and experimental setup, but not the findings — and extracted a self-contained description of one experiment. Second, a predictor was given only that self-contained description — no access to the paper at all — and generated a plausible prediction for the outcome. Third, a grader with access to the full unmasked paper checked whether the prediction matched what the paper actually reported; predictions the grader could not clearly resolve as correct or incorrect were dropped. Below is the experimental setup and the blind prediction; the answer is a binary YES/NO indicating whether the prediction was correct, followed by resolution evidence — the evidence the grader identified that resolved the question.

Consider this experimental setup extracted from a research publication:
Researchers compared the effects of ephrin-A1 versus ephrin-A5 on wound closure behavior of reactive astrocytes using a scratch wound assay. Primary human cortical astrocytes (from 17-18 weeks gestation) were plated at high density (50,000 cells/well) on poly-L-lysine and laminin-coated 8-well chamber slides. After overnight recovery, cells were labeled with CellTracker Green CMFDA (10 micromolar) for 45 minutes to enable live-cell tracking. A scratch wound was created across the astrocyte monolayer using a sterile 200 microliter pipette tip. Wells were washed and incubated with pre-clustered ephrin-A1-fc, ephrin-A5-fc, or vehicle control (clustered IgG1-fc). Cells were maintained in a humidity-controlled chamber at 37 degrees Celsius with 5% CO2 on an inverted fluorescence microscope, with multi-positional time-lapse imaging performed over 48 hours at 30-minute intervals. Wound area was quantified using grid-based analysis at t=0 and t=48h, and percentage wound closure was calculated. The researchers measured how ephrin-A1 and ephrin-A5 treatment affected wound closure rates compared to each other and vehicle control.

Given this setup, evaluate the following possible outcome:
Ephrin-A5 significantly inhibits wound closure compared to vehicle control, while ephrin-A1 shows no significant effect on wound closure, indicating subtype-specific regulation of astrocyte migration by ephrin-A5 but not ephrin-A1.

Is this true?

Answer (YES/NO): NO